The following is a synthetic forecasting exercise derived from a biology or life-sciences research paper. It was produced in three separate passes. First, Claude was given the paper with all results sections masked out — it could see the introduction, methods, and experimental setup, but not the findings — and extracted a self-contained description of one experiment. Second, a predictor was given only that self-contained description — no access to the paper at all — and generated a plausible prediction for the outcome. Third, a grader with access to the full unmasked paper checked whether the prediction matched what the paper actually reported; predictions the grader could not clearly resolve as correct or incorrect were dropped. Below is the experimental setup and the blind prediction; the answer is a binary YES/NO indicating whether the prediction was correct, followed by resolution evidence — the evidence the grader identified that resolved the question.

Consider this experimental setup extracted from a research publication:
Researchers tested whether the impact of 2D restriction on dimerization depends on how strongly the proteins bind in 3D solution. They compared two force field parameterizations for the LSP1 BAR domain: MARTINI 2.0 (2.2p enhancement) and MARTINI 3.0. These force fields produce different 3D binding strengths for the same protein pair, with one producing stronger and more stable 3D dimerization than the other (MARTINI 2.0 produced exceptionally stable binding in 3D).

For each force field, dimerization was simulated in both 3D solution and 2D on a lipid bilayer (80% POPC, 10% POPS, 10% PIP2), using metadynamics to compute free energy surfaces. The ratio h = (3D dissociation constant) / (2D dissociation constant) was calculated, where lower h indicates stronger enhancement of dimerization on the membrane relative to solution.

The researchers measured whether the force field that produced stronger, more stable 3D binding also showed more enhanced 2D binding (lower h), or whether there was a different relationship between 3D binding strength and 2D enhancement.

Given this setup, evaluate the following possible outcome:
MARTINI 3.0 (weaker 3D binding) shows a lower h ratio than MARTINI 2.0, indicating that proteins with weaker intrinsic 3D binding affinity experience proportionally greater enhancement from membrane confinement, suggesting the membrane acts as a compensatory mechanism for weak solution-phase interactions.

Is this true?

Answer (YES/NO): YES